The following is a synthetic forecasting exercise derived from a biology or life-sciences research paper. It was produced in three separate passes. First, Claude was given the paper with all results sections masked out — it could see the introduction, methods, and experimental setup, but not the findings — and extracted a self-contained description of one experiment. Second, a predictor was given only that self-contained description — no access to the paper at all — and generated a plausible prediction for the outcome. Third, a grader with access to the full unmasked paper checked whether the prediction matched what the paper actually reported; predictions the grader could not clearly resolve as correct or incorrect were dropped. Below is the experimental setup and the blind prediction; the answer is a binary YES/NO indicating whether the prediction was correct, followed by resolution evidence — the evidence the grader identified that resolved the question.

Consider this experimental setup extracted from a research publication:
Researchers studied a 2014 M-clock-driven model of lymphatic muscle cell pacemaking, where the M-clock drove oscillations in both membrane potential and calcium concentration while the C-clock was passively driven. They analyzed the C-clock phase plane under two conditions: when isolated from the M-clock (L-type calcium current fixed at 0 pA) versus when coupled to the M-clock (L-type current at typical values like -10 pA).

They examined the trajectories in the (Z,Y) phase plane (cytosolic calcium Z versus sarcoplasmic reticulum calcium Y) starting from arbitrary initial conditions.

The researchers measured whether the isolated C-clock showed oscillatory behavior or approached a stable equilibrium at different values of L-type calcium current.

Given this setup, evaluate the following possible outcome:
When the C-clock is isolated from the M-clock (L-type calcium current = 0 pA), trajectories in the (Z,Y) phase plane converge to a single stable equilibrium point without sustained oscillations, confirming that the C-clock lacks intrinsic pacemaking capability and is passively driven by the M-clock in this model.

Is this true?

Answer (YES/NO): NO